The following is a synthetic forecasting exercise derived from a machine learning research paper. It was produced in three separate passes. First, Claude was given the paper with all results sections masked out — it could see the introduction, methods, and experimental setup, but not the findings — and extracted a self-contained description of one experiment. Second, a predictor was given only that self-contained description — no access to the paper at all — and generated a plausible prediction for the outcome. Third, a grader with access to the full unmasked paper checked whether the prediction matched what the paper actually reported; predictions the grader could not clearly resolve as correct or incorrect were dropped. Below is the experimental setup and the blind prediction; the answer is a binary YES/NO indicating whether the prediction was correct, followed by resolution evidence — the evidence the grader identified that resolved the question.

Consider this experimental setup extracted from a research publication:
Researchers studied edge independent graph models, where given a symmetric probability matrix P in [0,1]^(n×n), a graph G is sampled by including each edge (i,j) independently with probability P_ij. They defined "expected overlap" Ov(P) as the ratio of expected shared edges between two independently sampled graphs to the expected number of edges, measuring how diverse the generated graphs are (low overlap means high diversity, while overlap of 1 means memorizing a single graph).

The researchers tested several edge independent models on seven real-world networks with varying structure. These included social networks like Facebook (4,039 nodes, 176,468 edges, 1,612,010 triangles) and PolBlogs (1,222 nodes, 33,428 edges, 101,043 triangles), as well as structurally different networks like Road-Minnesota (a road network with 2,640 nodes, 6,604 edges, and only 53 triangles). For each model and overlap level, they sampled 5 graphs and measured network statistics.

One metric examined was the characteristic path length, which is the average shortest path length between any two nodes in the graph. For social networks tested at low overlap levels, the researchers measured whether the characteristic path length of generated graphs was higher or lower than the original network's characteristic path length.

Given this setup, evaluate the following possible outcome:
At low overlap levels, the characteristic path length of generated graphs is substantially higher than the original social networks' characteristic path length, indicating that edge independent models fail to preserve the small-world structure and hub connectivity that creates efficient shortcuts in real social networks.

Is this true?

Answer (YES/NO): NO